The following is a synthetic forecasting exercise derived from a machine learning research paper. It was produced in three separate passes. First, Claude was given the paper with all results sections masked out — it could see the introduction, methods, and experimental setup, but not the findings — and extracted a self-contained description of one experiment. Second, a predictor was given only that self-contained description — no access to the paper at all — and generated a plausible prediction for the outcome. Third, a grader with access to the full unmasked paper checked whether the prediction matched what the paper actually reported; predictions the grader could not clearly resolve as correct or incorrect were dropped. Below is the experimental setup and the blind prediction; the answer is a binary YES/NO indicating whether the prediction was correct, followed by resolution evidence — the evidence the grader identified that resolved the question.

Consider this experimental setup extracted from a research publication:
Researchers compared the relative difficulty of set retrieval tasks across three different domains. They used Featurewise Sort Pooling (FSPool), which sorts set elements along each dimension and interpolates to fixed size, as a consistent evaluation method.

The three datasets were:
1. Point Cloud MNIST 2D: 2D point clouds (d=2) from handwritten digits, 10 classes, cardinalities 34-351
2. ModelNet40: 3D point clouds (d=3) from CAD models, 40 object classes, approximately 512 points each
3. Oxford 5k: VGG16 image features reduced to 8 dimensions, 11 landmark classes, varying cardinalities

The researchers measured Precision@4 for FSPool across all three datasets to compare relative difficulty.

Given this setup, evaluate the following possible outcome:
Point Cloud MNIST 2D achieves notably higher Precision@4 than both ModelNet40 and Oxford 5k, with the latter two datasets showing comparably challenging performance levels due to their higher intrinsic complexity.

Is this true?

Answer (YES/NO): YES